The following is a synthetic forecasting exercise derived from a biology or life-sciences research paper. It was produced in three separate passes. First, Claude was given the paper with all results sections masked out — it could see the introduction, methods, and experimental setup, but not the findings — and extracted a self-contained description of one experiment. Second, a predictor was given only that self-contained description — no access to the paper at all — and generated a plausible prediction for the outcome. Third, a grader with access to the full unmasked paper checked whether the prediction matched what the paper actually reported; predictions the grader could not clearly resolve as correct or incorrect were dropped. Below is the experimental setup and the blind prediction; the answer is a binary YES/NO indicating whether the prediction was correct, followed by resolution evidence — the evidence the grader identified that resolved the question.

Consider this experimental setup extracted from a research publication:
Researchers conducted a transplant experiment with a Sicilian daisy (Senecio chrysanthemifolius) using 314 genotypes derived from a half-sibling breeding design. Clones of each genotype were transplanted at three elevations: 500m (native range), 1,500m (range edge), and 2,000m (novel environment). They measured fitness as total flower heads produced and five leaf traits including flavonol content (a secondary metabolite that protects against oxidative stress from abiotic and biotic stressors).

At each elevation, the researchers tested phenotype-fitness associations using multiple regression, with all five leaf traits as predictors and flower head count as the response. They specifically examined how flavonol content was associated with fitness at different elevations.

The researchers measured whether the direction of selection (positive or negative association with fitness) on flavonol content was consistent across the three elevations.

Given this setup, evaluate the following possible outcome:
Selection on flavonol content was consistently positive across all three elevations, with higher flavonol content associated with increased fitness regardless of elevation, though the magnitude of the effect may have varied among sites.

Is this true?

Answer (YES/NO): NO